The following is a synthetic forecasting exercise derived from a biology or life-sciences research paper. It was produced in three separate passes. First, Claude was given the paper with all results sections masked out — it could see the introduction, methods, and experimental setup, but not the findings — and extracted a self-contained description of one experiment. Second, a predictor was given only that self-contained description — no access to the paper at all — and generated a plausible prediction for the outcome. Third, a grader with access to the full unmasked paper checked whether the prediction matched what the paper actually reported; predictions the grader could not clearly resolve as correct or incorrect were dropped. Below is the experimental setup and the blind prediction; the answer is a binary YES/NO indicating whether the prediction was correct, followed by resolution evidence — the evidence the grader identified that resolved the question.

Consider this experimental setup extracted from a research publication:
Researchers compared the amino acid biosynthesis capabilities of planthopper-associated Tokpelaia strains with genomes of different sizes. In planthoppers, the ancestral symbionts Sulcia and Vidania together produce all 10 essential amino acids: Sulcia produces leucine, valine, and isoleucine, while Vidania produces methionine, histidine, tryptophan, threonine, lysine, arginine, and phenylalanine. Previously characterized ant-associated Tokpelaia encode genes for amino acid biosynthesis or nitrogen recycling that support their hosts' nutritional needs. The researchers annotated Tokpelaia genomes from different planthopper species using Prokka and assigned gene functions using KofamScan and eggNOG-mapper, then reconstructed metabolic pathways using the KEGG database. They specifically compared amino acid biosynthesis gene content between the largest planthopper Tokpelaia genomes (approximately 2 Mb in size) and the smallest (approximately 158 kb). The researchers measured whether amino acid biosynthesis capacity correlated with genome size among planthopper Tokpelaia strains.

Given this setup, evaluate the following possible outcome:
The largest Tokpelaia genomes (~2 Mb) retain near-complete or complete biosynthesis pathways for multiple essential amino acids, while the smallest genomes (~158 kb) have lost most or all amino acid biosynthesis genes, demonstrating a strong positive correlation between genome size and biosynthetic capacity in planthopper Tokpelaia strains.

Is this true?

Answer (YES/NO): YES